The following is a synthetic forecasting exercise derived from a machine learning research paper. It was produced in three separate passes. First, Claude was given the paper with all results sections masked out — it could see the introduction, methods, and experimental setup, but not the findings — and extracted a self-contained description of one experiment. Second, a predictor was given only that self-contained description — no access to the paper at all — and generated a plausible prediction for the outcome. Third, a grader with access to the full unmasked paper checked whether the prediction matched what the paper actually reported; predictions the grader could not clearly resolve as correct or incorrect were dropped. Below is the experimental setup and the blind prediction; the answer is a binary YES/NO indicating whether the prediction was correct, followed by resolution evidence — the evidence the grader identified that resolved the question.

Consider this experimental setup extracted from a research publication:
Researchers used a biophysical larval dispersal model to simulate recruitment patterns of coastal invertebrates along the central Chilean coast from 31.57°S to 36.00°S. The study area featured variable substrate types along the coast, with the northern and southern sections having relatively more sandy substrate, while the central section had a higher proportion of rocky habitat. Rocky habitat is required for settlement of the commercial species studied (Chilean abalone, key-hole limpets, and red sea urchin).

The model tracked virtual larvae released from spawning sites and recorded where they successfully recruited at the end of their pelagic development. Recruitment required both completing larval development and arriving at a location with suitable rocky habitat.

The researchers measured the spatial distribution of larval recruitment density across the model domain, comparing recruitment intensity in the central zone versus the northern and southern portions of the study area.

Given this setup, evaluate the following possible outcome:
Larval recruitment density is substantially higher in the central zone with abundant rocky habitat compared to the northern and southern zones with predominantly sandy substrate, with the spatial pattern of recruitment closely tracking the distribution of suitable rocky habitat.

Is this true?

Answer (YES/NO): YES